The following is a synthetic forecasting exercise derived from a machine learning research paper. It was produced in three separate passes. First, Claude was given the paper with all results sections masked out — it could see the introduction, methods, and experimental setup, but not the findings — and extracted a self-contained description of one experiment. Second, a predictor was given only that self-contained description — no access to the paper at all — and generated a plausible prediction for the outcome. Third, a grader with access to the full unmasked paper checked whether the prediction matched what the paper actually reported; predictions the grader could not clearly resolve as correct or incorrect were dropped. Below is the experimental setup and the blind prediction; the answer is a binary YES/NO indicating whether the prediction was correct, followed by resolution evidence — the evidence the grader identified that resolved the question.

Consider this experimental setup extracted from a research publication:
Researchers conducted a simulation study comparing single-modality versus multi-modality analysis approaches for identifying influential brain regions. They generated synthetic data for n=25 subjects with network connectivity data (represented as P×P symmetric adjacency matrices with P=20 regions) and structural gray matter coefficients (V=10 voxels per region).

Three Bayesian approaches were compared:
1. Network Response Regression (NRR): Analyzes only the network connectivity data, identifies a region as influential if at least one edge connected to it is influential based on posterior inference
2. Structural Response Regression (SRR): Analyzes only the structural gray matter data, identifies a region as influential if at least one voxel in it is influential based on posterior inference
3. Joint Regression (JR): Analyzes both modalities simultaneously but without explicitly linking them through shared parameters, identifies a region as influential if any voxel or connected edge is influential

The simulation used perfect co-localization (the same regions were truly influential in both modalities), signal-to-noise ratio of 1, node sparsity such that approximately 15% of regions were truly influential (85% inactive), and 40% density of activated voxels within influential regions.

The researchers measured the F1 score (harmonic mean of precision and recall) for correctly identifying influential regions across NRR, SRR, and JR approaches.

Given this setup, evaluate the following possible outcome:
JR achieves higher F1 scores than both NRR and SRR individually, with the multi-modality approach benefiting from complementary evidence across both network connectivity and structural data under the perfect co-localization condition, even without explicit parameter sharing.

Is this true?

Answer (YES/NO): YES